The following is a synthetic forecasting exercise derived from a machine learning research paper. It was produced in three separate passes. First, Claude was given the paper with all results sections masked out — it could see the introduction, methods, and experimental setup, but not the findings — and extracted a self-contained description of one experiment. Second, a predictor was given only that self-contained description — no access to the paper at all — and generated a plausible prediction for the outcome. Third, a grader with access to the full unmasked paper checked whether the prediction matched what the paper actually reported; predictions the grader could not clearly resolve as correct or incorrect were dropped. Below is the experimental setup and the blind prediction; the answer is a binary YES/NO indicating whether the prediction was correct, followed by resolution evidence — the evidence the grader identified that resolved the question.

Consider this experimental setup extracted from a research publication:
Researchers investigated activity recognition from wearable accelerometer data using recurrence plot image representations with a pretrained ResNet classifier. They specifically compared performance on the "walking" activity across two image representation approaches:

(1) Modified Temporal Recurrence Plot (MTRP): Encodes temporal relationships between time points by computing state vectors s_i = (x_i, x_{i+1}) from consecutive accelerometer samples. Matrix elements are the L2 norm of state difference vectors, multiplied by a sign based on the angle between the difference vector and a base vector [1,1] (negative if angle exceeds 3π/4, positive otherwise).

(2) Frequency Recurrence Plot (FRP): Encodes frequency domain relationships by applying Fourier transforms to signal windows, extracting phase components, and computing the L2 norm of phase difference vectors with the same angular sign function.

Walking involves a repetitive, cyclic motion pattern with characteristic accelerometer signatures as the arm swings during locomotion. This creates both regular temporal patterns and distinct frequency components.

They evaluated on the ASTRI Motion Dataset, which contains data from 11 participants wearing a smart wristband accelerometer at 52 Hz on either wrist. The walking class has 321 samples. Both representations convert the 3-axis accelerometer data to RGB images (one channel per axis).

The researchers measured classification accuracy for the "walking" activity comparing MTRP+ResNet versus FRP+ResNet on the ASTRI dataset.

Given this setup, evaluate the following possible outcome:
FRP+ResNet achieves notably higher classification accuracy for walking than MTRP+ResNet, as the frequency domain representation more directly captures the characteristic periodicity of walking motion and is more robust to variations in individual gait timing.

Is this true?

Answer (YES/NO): NO